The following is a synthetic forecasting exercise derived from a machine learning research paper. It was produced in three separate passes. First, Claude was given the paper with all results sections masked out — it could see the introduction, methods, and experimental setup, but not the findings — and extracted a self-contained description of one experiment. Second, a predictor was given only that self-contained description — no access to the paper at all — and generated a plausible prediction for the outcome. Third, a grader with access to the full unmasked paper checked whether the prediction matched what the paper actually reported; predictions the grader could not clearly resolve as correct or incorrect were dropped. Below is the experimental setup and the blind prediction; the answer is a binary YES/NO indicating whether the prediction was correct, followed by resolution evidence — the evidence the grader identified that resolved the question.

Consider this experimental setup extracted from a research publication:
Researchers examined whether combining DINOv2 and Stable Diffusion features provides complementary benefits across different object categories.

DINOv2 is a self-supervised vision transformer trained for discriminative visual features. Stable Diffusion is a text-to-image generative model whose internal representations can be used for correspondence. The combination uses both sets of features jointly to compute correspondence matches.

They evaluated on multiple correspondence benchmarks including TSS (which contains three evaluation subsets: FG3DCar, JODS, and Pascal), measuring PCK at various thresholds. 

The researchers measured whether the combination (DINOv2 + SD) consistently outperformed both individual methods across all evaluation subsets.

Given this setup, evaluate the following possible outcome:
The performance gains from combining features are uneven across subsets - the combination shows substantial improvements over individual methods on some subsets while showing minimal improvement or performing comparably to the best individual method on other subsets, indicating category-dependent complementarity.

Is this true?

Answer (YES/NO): YES